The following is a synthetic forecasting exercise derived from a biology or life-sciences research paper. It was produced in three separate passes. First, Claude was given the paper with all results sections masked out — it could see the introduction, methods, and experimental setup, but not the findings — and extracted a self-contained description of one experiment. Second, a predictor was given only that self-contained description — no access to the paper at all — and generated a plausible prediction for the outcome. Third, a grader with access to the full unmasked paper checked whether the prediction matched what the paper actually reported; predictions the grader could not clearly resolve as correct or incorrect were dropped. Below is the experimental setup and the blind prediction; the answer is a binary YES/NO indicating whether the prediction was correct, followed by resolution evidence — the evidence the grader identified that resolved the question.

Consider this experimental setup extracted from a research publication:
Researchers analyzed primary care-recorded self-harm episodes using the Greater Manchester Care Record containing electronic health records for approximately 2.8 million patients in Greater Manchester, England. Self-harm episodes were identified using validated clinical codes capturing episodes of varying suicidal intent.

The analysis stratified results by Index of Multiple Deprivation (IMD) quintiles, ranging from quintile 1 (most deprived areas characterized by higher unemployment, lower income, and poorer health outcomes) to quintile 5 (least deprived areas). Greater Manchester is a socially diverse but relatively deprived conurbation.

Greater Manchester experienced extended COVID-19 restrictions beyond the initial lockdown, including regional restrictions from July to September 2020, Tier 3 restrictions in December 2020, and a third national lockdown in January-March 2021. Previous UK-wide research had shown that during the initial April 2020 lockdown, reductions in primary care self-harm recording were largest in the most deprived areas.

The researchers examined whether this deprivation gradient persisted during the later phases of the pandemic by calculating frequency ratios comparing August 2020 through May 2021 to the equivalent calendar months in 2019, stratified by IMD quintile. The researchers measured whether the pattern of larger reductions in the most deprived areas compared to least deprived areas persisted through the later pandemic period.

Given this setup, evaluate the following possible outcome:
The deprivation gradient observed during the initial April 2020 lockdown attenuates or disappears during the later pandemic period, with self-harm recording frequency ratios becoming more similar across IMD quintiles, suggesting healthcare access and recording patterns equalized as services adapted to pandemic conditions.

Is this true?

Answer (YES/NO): NO